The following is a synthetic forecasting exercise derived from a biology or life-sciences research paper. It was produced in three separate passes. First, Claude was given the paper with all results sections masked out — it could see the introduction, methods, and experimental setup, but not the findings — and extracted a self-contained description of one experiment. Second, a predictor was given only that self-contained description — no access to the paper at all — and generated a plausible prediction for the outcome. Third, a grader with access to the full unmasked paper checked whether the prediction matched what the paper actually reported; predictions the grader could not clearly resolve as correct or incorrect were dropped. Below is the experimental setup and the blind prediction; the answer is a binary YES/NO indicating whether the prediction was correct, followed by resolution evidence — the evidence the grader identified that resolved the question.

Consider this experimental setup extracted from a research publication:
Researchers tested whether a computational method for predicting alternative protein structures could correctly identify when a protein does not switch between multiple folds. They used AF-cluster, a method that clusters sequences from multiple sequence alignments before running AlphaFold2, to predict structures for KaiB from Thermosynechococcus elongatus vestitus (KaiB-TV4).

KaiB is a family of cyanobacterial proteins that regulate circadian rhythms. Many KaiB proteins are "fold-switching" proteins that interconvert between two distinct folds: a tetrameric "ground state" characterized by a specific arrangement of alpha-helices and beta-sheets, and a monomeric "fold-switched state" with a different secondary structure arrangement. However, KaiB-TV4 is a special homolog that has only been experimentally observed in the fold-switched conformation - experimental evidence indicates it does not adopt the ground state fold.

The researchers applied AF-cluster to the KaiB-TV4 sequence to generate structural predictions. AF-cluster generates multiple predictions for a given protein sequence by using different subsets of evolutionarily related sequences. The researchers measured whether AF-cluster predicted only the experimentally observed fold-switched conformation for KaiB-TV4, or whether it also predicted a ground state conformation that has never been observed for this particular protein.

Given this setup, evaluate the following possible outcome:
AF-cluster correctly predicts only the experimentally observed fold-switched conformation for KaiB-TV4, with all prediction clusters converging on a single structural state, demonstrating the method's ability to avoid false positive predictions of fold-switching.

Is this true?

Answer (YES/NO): NO